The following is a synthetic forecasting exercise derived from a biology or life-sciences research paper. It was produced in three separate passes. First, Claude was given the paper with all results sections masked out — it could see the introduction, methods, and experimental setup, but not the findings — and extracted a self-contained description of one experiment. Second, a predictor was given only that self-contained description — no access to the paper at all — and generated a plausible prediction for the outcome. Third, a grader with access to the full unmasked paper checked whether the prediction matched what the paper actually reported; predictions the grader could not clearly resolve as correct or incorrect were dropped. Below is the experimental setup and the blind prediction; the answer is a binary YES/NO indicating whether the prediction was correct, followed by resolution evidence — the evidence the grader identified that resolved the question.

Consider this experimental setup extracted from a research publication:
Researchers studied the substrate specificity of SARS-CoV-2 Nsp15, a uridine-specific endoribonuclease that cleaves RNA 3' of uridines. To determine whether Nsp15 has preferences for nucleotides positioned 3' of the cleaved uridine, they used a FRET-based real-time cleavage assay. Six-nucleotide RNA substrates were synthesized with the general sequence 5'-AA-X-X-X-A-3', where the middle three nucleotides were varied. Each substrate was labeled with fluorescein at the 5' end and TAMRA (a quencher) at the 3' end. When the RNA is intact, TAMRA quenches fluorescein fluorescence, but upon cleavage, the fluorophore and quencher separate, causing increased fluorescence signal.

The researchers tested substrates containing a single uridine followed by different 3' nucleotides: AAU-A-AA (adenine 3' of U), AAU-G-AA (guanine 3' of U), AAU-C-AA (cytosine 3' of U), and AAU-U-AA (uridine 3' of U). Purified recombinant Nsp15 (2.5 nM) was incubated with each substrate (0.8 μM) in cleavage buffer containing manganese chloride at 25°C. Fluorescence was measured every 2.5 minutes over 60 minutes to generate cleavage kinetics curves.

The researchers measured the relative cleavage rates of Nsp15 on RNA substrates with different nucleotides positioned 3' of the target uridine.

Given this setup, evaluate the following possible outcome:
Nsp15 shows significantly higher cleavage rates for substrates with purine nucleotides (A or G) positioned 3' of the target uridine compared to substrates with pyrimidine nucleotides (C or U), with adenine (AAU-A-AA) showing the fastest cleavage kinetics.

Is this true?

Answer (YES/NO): NO